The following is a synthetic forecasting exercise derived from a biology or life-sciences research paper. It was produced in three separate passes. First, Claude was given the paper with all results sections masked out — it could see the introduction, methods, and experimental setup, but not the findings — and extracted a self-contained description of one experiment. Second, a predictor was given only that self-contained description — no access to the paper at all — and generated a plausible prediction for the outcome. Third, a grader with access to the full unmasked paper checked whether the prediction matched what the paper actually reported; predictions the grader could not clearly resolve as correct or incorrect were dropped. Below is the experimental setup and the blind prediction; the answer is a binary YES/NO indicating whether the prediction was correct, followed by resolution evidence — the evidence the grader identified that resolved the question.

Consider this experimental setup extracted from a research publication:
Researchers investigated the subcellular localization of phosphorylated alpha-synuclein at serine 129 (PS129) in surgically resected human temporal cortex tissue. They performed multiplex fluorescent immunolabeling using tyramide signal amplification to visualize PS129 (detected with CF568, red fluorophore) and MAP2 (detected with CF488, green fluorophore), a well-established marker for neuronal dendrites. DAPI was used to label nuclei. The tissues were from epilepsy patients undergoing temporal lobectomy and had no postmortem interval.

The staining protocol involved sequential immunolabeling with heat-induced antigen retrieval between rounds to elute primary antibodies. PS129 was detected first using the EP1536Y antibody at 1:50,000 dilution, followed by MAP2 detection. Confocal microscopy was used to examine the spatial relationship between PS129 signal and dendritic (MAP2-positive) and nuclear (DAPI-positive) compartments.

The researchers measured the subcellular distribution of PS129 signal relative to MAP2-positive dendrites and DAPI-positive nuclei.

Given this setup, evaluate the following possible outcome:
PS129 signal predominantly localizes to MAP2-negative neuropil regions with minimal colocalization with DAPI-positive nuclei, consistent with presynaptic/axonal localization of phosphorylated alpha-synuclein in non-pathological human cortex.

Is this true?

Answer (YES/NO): NO